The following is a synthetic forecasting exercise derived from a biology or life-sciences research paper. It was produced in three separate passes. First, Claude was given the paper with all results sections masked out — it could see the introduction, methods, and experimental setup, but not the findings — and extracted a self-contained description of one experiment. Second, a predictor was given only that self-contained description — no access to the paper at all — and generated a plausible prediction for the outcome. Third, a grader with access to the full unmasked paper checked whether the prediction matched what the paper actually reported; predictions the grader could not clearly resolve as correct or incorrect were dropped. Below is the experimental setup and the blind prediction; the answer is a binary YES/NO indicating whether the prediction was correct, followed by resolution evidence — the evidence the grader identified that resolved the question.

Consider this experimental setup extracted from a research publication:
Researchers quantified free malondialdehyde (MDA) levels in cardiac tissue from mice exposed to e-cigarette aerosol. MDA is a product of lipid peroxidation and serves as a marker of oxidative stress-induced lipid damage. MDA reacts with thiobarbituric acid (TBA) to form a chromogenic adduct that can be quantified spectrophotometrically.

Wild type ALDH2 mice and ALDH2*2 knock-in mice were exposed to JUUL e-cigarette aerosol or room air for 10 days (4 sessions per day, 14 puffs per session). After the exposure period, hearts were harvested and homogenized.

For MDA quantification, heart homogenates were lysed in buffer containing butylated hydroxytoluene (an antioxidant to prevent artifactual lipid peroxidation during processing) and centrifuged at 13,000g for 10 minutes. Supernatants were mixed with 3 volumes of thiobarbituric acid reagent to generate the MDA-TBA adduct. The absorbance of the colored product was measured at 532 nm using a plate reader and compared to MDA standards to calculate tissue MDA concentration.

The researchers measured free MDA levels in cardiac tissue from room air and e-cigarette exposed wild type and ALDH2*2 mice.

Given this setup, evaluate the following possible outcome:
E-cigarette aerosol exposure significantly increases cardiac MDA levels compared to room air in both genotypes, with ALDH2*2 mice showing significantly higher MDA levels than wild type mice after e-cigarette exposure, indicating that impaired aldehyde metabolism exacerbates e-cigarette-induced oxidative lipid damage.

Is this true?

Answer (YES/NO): NO